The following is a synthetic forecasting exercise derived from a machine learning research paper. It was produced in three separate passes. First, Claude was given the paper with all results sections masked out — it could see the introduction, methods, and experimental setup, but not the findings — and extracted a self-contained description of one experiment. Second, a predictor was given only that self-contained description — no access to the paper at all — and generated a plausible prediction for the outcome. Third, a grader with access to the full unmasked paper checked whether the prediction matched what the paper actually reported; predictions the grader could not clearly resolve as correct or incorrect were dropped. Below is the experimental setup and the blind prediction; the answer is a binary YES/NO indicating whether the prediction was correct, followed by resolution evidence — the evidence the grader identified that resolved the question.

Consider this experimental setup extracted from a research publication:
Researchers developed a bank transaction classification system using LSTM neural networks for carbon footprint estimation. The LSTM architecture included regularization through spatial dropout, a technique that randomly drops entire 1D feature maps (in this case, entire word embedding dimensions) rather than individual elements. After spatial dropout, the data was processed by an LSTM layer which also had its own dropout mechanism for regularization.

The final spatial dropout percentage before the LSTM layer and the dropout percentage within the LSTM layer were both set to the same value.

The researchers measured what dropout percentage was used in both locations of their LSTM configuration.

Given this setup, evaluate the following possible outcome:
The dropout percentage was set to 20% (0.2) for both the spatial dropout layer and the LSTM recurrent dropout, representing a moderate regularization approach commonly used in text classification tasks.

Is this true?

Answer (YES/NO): YES